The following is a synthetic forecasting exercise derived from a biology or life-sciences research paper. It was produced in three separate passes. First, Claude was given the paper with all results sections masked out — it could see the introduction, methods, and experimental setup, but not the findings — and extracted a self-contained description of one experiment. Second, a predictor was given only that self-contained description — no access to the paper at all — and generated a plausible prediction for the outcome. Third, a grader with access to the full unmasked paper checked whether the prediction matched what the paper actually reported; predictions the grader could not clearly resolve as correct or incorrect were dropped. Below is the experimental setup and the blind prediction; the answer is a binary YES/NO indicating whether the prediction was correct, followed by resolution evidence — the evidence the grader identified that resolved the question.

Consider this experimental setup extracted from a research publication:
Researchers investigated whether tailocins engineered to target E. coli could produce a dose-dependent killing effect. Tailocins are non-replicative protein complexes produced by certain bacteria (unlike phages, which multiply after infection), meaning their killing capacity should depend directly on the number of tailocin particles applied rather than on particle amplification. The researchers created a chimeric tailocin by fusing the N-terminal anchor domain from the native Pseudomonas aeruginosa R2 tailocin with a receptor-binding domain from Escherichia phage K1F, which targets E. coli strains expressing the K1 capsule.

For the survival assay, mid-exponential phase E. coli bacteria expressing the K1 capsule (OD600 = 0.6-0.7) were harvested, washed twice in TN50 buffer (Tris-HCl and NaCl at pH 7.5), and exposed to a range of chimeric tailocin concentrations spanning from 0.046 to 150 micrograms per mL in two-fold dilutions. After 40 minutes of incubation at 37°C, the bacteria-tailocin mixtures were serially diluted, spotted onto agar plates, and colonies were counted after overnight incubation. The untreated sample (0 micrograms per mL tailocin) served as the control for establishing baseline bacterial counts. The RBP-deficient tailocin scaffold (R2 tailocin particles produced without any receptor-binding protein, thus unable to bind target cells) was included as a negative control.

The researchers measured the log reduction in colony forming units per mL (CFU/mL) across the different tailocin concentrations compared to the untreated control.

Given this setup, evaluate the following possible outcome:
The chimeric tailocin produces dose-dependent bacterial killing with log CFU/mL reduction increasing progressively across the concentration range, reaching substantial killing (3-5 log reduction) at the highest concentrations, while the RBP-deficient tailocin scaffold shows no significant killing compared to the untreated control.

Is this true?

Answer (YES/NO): NO